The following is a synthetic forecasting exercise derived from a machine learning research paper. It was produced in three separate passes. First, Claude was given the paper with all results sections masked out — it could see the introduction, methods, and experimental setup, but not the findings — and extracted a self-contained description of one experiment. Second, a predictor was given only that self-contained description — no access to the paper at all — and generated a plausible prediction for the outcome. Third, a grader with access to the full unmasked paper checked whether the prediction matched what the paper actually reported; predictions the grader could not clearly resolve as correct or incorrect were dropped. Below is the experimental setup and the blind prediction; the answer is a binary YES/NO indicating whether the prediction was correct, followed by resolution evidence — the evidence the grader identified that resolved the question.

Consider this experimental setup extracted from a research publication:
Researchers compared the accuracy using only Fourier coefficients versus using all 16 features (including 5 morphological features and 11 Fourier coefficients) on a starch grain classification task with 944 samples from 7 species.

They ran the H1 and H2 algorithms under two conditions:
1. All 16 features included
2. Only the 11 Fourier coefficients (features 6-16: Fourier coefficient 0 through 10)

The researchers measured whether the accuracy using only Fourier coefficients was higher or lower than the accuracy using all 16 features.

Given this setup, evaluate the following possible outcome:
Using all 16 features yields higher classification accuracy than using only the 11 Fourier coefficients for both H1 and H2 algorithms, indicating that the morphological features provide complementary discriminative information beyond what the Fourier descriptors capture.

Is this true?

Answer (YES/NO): YES